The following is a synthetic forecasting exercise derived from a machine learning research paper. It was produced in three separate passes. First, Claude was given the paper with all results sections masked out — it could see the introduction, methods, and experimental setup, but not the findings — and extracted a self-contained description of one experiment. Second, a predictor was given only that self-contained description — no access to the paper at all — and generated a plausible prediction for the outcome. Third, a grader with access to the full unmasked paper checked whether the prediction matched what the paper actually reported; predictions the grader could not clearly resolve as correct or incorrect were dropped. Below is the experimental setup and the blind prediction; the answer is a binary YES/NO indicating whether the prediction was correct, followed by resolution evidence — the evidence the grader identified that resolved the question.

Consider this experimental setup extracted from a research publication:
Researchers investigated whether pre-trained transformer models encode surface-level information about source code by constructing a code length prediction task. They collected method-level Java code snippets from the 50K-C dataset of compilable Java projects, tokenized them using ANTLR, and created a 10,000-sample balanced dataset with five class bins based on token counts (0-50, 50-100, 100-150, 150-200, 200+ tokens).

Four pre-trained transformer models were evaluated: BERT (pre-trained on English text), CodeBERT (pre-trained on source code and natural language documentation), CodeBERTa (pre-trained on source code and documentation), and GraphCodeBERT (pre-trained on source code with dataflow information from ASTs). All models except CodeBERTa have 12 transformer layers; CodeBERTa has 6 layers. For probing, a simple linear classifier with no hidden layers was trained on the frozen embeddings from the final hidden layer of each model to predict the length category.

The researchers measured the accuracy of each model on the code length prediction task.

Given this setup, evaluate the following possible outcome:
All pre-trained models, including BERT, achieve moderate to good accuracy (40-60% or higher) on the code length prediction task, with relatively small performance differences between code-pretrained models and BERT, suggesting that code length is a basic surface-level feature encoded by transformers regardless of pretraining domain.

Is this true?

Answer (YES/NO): YES